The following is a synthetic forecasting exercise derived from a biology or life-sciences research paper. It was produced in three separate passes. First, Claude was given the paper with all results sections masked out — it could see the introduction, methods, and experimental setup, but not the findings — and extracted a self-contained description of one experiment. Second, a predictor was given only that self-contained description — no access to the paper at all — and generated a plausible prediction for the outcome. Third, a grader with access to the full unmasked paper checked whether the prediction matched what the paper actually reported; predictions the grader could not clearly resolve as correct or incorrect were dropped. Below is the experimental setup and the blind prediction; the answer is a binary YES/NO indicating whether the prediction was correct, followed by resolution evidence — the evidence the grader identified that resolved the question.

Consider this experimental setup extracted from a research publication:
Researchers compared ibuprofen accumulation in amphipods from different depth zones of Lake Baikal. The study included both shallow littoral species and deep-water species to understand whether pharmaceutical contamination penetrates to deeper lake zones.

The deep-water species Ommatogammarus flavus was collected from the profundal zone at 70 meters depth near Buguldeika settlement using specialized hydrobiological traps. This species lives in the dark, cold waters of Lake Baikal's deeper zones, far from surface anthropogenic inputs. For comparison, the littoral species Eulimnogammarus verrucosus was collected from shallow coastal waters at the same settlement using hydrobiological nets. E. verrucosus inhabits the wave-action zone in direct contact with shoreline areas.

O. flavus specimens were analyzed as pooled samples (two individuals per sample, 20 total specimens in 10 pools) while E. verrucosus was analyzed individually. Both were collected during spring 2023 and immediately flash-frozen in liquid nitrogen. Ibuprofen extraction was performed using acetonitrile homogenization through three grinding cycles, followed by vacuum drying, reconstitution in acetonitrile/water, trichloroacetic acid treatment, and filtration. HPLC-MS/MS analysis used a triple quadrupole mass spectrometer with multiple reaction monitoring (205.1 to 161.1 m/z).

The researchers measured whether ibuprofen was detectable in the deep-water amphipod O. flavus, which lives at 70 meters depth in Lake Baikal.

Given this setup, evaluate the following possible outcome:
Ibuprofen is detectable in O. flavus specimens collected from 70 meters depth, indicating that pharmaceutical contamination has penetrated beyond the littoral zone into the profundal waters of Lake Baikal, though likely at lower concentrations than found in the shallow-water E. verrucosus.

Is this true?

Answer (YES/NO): YES